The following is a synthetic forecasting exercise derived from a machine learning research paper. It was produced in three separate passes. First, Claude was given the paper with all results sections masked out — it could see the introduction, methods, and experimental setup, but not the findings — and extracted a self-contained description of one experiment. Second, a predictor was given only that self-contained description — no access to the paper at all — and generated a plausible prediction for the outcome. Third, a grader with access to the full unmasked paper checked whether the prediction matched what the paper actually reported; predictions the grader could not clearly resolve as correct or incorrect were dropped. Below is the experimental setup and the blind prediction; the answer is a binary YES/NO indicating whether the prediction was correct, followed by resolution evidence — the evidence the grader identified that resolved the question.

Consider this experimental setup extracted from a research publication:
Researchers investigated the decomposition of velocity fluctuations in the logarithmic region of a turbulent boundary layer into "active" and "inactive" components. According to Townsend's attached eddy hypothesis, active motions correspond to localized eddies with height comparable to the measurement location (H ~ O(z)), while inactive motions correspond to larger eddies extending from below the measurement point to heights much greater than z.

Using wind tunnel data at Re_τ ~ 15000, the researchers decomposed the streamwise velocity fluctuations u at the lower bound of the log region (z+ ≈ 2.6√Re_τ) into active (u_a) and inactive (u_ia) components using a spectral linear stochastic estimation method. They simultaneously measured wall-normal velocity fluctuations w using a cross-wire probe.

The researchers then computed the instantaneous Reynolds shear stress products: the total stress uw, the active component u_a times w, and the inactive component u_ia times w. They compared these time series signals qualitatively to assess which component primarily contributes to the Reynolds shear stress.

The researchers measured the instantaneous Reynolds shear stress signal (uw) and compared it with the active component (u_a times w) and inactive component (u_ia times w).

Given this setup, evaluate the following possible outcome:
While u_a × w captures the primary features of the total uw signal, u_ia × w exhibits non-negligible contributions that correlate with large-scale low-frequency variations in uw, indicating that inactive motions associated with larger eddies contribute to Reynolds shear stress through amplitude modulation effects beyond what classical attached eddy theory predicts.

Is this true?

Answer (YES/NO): NO